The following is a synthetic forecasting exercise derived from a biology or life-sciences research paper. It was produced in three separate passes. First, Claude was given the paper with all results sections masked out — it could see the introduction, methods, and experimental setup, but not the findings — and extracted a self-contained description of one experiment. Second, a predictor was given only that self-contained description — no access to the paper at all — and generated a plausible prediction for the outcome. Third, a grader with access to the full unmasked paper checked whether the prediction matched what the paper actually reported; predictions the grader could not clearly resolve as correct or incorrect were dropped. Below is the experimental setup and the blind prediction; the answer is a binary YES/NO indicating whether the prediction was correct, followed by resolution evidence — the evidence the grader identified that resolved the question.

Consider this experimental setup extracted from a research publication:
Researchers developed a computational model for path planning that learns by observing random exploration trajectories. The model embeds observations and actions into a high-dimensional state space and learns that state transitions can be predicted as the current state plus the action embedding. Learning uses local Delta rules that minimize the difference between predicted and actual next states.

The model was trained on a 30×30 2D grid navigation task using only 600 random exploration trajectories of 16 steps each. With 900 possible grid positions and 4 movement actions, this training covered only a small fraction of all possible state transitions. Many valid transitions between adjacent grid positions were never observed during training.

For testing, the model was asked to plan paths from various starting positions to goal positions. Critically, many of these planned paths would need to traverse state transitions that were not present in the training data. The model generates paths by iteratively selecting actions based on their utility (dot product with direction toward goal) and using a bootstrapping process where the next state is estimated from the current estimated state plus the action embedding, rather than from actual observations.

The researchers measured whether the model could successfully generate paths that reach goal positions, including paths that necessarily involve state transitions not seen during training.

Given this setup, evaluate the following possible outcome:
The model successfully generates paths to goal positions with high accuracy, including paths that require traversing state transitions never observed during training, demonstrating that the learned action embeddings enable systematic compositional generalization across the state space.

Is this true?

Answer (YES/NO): YES